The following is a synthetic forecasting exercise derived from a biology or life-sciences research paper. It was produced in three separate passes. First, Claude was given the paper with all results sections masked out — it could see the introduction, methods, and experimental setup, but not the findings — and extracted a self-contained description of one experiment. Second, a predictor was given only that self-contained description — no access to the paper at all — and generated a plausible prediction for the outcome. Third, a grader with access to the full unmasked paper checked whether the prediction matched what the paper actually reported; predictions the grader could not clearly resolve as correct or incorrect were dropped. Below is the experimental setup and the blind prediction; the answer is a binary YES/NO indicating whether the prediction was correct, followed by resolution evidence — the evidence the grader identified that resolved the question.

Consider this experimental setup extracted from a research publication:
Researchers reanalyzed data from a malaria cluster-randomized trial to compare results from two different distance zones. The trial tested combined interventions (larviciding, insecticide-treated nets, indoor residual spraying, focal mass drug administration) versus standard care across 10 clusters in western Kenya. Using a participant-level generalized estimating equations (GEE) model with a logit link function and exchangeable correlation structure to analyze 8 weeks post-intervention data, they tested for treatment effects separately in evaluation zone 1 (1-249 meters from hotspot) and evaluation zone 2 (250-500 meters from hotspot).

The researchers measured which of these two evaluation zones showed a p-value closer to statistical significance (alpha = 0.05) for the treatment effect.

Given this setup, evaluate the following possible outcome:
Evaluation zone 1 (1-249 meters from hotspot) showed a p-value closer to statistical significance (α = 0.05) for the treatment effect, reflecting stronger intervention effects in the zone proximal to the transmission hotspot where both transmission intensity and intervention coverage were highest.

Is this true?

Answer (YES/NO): NO